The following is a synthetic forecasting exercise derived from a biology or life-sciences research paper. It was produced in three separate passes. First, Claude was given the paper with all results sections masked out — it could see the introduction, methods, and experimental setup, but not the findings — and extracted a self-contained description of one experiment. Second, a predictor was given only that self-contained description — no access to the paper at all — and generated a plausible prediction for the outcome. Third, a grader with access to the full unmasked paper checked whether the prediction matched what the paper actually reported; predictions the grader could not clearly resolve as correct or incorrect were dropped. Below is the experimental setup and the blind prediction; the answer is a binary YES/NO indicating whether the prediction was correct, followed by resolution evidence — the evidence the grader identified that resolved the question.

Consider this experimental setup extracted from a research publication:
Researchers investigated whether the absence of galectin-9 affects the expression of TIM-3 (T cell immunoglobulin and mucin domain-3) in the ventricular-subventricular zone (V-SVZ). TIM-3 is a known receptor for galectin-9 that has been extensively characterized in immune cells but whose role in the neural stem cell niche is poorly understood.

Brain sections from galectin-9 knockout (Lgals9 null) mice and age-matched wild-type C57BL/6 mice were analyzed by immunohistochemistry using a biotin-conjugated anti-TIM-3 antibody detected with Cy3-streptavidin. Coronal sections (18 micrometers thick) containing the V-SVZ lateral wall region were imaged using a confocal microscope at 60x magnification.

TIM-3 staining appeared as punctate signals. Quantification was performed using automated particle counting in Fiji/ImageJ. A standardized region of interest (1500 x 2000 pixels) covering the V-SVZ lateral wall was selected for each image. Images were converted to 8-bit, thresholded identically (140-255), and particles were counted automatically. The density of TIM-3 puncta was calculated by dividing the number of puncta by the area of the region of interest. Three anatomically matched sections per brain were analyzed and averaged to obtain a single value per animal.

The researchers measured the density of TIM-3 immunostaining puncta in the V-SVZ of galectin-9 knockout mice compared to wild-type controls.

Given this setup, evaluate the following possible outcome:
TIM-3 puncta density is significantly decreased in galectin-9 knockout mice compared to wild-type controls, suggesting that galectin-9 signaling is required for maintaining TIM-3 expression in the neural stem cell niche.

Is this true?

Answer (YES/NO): YES